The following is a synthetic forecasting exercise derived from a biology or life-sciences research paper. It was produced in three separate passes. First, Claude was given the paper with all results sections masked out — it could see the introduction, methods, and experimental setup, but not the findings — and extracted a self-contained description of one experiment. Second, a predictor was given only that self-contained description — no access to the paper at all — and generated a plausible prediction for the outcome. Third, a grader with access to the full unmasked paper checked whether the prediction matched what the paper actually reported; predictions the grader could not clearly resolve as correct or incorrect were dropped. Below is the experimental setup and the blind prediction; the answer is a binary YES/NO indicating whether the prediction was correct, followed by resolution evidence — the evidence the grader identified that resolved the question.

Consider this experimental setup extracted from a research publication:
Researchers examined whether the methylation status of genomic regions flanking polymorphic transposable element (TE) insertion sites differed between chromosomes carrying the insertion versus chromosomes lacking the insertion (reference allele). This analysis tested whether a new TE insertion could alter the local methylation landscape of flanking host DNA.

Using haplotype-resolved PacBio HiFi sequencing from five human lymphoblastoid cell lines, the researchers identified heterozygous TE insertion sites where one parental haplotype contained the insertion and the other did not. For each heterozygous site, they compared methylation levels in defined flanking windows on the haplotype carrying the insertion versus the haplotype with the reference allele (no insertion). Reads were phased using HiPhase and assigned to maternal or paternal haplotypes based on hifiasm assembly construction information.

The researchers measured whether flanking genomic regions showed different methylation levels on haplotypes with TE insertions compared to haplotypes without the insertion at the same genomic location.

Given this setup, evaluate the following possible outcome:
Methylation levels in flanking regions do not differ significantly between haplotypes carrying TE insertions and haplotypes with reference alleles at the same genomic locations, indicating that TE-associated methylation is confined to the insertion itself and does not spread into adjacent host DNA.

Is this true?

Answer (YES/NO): NO